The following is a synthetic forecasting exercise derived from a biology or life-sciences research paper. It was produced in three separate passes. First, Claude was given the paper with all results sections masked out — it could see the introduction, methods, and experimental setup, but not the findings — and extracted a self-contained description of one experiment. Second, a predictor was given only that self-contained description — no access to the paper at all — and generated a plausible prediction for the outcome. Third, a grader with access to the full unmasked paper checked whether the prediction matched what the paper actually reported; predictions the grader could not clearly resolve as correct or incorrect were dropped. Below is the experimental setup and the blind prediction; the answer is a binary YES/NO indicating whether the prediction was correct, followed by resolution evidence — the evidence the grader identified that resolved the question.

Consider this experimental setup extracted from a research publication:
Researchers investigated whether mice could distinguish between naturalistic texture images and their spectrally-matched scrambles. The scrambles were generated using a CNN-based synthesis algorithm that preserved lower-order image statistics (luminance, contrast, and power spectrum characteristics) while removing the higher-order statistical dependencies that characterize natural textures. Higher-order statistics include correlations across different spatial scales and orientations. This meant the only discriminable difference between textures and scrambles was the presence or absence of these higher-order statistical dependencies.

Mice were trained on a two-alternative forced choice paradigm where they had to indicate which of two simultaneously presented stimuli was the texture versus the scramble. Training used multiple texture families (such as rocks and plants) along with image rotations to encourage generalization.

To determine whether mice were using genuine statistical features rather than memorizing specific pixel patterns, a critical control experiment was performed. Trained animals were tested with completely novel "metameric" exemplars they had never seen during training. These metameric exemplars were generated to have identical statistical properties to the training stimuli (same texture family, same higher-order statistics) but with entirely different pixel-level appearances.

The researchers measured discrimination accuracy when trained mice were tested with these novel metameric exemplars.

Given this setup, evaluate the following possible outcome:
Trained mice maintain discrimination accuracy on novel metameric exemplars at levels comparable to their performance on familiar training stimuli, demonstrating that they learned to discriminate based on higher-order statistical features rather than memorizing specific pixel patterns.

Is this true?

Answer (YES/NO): YES